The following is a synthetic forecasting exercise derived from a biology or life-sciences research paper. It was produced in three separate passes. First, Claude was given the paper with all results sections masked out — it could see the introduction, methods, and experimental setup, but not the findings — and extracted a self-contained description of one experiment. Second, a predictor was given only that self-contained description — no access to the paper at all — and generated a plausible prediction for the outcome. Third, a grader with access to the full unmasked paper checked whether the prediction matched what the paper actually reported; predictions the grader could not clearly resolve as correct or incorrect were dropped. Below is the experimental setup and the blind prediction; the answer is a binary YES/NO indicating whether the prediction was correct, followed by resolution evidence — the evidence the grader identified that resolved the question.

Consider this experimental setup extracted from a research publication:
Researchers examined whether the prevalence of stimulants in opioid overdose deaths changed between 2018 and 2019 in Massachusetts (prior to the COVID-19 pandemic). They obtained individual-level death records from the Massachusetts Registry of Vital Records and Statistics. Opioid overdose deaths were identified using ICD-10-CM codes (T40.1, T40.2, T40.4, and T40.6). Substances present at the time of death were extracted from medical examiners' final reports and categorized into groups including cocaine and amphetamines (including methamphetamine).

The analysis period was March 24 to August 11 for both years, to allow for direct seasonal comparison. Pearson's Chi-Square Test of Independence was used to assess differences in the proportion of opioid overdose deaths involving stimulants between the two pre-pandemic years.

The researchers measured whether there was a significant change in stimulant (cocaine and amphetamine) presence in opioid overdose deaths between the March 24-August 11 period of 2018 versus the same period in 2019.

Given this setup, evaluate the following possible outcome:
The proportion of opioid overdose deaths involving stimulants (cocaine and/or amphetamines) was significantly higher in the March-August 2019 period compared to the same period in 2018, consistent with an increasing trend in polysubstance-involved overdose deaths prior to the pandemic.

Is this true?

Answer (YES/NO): NO